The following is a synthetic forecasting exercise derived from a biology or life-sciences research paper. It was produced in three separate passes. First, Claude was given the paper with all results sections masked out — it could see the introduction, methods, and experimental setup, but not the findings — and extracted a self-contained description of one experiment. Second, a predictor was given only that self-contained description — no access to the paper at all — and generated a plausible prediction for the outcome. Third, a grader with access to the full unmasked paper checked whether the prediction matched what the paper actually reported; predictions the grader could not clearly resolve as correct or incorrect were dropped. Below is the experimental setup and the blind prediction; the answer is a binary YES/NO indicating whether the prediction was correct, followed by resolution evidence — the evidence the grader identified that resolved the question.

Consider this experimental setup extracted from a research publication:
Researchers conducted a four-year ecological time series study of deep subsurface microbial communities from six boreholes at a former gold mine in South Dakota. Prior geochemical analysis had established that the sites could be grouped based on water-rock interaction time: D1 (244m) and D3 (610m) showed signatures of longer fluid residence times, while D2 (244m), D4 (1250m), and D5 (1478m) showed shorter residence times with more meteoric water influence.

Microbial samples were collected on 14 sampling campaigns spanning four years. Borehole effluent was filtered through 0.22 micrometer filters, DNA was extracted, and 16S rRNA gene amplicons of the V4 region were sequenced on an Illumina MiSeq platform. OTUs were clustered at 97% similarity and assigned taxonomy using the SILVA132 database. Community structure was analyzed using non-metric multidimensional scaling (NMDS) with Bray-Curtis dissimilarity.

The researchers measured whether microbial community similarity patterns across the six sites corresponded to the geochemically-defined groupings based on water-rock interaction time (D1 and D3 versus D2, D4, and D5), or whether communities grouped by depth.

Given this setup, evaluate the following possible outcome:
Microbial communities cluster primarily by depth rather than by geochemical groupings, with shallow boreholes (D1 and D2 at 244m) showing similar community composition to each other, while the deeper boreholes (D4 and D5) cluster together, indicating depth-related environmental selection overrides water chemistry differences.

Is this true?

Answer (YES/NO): NO